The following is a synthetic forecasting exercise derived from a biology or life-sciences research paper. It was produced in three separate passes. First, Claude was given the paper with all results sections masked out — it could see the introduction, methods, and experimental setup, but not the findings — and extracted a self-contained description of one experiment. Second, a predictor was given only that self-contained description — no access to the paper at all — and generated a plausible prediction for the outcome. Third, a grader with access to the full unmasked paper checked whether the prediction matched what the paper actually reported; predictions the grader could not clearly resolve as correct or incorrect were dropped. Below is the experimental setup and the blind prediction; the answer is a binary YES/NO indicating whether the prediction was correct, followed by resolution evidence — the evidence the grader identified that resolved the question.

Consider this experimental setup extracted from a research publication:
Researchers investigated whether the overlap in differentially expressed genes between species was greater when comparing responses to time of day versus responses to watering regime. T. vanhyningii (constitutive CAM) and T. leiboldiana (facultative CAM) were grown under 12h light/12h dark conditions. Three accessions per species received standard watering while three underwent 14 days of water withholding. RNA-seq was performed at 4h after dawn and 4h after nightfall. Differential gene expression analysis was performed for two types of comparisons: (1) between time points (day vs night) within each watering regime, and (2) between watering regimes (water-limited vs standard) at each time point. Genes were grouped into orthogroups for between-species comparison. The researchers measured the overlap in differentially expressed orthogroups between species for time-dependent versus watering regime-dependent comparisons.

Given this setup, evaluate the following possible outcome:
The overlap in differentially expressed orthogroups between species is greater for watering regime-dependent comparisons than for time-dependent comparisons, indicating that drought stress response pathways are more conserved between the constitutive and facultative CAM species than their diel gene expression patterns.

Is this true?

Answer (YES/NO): NO